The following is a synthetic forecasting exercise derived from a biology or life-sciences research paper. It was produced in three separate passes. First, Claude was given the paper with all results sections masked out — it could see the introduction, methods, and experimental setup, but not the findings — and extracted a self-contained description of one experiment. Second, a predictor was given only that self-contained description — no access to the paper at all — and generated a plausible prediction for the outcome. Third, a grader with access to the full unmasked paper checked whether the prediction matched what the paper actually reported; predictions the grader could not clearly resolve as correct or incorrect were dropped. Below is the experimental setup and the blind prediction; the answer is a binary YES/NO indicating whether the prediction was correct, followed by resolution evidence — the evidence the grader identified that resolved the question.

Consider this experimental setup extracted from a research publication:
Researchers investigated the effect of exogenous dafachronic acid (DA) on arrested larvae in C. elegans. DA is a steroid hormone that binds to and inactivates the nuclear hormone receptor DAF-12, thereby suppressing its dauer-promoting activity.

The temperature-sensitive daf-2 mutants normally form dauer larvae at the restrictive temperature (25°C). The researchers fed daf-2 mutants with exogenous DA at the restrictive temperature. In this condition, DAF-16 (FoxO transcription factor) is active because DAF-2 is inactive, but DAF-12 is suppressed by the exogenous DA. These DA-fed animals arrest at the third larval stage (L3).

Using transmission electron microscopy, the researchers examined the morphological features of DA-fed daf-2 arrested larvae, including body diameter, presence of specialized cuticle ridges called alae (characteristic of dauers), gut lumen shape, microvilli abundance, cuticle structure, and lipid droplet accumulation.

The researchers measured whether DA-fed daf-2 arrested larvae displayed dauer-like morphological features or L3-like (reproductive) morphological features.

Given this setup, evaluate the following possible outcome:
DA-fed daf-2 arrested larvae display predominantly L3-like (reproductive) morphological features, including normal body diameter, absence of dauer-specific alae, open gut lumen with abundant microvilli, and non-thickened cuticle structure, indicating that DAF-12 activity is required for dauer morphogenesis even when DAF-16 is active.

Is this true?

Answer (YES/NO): YES